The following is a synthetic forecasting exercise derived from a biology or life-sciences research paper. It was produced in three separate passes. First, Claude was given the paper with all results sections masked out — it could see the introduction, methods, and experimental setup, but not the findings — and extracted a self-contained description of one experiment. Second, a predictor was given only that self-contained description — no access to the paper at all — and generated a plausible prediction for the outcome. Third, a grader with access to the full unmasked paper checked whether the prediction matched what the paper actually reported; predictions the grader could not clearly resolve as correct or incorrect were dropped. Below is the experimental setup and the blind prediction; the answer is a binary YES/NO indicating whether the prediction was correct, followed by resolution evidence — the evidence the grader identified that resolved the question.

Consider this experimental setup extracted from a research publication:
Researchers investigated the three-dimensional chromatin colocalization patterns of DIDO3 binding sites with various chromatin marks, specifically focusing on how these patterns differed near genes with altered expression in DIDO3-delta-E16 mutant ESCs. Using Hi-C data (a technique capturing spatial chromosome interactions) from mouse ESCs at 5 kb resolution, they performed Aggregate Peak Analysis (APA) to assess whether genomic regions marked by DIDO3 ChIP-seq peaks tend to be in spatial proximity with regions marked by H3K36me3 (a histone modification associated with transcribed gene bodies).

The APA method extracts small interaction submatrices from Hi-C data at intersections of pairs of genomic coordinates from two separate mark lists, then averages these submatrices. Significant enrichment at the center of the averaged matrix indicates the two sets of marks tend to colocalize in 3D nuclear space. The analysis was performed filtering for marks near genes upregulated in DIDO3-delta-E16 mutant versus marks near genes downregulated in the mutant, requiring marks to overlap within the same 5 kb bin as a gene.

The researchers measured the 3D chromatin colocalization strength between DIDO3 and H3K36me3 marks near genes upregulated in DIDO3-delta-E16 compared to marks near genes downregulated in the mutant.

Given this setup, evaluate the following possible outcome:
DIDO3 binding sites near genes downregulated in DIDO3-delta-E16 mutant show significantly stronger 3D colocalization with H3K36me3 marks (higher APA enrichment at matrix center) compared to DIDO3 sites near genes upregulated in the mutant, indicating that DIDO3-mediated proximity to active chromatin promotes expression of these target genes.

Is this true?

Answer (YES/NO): YES